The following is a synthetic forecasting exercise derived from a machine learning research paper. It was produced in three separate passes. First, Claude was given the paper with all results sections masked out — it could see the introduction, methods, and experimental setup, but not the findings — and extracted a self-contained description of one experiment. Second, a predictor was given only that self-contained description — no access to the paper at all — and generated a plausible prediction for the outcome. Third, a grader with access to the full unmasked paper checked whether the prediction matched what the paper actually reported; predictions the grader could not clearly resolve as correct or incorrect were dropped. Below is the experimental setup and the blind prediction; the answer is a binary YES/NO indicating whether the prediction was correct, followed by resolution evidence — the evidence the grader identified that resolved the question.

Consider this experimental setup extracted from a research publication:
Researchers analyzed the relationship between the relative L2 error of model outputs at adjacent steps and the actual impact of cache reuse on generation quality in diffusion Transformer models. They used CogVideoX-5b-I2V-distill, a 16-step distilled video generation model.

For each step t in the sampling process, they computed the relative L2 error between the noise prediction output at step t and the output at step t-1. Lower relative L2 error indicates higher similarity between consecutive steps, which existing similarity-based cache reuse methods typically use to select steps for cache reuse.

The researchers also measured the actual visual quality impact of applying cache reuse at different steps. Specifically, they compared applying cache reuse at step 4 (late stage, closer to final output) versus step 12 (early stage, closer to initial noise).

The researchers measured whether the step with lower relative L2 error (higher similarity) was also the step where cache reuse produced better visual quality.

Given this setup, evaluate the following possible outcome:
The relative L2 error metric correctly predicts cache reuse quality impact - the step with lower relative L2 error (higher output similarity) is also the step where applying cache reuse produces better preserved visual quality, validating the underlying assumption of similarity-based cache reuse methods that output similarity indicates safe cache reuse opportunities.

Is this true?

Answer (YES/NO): NO